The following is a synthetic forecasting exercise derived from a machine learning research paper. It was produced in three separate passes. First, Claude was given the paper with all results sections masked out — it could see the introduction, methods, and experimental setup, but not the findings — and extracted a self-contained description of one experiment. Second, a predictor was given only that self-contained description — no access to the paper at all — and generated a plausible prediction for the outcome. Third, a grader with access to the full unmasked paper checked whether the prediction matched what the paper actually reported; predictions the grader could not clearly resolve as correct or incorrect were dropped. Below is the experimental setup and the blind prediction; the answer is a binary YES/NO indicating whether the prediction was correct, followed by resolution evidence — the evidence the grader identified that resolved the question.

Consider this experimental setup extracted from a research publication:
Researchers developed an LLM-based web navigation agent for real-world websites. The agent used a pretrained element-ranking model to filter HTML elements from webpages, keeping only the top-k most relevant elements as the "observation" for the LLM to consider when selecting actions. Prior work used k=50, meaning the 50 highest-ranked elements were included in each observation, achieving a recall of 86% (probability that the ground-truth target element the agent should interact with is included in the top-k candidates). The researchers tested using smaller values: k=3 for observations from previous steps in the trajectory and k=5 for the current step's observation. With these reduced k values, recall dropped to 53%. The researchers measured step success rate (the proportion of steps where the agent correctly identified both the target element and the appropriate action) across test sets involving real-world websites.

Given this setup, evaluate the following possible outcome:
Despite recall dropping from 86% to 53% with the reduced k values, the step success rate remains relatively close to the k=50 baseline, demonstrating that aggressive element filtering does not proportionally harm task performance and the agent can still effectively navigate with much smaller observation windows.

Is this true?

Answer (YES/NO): NO